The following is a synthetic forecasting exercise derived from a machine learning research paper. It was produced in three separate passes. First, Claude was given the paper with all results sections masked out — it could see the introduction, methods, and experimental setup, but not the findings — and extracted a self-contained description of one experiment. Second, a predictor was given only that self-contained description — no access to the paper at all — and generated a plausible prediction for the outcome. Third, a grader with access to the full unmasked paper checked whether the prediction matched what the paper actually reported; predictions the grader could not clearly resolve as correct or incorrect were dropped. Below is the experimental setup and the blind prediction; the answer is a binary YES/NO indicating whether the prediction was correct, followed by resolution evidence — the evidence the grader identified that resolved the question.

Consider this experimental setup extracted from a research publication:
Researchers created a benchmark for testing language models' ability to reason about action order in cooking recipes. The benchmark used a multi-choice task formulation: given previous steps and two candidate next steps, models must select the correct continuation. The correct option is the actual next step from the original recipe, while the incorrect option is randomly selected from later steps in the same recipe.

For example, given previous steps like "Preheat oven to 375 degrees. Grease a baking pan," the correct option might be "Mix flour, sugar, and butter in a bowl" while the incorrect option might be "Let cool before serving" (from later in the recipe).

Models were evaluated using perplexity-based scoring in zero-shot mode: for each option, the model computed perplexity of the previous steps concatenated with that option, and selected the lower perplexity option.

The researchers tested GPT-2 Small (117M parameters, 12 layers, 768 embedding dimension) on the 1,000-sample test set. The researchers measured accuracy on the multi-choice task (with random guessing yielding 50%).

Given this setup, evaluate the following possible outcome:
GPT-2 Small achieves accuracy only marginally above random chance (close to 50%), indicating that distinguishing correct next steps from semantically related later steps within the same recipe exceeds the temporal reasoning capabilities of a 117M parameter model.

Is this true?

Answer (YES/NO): NO